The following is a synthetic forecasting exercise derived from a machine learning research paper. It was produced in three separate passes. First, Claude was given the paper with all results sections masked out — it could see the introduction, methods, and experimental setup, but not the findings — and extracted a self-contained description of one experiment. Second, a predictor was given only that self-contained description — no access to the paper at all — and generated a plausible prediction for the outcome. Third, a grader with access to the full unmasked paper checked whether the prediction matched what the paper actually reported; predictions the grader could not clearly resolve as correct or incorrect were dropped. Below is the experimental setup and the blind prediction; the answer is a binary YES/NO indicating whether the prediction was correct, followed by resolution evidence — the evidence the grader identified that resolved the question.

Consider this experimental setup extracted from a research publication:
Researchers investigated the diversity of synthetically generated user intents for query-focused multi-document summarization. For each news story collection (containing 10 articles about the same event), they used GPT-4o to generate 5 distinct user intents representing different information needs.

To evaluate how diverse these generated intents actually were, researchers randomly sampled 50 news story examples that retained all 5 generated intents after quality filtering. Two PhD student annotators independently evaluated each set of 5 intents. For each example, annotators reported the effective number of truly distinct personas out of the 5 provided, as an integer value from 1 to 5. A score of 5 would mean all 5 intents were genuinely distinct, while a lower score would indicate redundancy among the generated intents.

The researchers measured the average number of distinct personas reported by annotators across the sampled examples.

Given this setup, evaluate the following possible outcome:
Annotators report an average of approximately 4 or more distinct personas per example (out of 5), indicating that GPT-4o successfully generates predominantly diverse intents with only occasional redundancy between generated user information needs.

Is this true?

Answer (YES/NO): NO